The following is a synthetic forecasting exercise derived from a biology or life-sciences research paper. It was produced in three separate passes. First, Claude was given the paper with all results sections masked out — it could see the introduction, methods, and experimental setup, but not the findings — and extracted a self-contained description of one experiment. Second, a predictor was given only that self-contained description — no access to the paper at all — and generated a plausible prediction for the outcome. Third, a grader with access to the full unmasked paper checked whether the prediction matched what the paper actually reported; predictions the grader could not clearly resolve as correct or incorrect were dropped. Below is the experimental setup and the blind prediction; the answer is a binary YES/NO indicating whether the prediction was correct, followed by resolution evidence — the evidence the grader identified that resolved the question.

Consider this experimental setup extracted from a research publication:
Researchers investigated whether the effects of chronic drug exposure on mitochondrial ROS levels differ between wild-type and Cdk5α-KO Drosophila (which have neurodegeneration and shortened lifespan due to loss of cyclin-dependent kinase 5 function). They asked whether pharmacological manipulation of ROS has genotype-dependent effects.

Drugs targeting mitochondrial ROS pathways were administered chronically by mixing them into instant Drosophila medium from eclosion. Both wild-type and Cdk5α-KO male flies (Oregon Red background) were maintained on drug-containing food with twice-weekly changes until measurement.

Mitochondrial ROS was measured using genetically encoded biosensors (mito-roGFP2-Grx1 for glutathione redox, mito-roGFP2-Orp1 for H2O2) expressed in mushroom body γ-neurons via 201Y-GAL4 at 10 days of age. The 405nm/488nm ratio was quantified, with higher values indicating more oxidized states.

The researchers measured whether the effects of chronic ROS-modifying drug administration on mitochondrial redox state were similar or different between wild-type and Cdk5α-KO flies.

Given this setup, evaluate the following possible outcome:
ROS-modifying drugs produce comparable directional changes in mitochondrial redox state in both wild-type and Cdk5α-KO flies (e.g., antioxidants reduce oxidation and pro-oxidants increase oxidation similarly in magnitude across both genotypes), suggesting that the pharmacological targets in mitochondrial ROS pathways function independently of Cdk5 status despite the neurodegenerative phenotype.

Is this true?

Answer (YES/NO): NO